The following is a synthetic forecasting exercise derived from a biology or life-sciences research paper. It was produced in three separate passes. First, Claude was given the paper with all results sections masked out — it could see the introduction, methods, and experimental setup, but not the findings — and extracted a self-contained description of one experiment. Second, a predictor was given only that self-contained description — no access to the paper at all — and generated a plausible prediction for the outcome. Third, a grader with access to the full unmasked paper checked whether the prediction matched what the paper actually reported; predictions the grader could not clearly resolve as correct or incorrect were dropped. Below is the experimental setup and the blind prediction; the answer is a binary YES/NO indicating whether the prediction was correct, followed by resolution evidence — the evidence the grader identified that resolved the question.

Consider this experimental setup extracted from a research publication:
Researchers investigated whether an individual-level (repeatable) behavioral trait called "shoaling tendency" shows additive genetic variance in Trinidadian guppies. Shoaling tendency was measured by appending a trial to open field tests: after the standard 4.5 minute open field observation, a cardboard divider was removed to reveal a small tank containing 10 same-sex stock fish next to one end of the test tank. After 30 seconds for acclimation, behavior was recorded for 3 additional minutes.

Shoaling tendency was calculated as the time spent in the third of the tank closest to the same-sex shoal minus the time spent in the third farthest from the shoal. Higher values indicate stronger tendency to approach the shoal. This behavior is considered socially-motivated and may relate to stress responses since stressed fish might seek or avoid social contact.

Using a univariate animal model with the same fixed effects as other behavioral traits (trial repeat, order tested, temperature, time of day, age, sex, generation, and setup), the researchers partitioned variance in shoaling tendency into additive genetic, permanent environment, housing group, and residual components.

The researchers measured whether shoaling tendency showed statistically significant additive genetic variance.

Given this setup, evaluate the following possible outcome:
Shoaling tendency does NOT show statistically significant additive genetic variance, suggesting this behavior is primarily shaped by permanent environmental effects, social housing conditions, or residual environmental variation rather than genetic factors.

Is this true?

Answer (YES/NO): YES